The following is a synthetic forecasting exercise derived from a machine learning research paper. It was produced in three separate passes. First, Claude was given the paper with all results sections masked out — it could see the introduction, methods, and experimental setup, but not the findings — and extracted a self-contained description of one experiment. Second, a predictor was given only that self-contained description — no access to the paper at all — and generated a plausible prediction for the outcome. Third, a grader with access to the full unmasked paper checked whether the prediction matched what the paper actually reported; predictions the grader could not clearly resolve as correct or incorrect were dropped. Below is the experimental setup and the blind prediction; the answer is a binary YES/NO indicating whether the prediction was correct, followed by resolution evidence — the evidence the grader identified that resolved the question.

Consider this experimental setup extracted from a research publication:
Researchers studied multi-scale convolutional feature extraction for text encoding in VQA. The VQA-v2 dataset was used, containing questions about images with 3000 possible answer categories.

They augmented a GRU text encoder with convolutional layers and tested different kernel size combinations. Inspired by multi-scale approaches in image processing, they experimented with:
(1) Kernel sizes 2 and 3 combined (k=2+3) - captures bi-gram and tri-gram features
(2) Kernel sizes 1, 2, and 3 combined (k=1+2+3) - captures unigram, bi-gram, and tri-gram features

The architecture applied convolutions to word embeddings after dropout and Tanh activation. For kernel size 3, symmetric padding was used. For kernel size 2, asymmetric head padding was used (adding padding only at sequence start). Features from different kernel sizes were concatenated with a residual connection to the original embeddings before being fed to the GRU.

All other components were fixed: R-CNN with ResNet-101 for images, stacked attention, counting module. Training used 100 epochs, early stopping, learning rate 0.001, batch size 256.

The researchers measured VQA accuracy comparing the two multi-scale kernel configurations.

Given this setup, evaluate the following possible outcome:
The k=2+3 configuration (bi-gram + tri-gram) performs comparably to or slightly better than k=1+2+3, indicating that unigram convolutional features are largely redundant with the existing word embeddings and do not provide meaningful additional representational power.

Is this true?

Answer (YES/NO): YES